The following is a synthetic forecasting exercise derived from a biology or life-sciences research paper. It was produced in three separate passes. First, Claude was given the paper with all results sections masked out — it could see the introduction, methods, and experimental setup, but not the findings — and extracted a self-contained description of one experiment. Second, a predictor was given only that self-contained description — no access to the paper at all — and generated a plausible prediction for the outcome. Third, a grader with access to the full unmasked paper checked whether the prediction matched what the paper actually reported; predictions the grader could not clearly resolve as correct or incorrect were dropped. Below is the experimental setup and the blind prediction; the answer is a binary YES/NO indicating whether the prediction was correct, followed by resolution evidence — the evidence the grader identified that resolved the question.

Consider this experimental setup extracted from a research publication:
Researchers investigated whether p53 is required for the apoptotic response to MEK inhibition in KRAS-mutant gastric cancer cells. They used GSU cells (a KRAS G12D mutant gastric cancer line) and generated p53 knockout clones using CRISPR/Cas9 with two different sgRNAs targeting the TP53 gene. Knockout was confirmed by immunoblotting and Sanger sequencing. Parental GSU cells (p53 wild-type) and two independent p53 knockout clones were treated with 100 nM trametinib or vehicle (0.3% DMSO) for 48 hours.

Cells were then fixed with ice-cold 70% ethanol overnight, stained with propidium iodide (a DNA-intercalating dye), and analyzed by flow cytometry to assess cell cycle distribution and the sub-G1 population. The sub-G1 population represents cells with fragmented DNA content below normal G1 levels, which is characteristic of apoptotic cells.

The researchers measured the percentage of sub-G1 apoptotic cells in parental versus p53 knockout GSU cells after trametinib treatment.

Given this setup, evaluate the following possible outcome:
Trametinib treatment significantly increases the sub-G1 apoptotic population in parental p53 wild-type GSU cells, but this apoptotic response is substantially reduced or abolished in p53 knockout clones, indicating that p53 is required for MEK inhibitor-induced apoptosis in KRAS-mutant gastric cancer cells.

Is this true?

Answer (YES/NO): YES